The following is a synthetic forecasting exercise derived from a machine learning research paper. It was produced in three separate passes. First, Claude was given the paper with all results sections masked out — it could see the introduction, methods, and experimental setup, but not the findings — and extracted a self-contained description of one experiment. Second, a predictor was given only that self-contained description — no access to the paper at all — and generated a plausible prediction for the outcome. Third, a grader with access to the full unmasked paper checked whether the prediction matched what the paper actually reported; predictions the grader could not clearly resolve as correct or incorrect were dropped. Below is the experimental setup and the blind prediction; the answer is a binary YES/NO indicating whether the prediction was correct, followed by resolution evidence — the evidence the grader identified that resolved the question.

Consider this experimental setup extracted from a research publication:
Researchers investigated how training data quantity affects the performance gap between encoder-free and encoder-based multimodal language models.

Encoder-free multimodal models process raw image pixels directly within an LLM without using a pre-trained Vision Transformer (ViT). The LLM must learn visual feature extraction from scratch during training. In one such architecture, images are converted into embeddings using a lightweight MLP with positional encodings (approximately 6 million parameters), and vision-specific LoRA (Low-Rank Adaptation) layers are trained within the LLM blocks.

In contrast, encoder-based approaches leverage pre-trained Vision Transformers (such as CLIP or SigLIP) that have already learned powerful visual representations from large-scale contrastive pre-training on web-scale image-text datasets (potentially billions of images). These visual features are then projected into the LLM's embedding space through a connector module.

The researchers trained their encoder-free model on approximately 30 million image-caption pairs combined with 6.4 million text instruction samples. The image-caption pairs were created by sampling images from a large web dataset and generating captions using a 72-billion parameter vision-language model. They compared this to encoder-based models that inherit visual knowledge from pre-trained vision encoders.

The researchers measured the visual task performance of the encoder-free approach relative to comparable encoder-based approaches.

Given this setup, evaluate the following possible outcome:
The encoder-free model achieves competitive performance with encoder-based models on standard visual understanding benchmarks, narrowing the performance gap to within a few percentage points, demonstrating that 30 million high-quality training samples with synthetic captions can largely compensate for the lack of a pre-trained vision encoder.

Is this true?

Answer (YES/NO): YES